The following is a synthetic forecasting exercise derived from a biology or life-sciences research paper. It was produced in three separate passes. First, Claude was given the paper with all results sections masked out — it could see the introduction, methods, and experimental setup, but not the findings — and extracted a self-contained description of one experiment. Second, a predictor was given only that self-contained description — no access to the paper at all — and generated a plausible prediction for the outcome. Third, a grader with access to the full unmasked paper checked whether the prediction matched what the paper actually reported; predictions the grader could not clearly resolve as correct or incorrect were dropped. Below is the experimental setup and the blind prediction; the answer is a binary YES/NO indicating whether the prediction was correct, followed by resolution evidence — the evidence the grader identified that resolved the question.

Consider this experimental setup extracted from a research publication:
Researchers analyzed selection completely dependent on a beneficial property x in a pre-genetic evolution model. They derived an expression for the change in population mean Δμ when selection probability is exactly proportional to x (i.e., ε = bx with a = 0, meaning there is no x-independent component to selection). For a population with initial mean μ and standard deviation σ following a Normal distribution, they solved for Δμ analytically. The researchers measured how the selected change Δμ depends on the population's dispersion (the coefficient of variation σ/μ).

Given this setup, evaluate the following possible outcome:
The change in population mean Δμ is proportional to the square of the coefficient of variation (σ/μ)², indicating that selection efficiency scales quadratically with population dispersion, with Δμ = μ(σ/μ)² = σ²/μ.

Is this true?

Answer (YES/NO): YES